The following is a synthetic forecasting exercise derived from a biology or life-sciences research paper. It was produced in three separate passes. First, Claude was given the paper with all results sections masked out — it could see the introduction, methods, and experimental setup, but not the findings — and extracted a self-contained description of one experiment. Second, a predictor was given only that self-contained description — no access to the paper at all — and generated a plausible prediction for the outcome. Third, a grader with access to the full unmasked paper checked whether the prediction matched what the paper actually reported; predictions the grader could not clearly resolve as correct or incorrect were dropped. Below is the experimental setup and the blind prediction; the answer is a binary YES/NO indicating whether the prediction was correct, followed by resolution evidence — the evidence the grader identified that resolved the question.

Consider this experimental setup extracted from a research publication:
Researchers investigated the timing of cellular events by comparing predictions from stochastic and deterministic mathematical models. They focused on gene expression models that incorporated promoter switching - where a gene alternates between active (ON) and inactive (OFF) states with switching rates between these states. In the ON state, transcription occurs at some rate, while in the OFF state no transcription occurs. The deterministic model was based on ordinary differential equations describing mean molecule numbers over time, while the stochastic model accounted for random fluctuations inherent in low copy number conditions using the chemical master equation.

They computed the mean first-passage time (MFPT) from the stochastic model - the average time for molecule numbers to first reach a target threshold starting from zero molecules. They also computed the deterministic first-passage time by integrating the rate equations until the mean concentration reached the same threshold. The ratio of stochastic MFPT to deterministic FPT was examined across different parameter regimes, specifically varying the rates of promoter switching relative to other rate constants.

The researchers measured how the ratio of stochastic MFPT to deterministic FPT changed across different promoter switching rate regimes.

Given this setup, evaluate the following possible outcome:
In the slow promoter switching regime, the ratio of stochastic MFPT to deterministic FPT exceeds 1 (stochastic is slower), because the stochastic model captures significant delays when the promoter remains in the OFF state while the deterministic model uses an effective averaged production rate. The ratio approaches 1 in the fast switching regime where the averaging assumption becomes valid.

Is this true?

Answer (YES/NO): NO